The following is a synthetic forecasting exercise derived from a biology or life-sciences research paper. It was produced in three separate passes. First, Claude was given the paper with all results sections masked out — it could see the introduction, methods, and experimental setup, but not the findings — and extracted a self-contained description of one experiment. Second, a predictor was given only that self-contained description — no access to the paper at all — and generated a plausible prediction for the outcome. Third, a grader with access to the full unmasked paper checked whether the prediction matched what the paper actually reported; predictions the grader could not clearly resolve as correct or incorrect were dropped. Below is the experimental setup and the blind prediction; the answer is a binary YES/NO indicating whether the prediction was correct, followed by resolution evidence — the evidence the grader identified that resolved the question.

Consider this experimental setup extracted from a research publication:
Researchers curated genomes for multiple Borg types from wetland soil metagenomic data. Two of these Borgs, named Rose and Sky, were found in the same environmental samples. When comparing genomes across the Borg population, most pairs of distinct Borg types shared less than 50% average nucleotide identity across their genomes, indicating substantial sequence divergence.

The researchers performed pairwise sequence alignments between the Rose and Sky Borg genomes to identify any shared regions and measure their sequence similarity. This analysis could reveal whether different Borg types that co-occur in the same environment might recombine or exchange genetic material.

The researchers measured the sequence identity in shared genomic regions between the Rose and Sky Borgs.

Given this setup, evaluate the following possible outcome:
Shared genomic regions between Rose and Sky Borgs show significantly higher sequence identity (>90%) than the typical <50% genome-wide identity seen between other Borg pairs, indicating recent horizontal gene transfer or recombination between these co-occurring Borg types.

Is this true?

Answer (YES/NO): YES